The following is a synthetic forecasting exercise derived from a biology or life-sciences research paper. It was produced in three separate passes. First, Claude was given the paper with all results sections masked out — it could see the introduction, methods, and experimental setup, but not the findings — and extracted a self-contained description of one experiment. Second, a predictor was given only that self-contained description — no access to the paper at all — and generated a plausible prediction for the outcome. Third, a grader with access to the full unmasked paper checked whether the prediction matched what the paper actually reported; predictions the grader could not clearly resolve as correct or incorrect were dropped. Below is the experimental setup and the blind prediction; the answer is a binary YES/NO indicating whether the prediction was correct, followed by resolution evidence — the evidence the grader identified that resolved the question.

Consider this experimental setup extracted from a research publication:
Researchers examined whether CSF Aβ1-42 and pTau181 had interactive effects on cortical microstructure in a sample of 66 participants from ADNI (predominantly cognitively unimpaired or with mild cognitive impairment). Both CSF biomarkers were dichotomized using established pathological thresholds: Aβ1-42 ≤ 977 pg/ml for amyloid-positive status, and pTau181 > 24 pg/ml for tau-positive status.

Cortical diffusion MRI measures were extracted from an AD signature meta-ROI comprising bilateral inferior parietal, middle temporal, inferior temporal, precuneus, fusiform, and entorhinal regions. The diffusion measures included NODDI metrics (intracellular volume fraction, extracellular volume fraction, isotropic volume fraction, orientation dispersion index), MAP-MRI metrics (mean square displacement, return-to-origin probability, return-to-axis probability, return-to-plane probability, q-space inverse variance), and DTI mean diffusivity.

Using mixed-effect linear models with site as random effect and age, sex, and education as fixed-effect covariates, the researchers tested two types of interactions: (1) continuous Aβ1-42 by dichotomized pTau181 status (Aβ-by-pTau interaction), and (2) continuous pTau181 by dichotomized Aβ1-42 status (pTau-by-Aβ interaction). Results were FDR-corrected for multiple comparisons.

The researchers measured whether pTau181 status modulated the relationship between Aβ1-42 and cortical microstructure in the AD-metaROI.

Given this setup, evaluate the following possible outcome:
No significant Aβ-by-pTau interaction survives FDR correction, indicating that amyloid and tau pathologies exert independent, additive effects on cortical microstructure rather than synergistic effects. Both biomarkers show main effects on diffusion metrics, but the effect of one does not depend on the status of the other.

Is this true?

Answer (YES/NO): YES